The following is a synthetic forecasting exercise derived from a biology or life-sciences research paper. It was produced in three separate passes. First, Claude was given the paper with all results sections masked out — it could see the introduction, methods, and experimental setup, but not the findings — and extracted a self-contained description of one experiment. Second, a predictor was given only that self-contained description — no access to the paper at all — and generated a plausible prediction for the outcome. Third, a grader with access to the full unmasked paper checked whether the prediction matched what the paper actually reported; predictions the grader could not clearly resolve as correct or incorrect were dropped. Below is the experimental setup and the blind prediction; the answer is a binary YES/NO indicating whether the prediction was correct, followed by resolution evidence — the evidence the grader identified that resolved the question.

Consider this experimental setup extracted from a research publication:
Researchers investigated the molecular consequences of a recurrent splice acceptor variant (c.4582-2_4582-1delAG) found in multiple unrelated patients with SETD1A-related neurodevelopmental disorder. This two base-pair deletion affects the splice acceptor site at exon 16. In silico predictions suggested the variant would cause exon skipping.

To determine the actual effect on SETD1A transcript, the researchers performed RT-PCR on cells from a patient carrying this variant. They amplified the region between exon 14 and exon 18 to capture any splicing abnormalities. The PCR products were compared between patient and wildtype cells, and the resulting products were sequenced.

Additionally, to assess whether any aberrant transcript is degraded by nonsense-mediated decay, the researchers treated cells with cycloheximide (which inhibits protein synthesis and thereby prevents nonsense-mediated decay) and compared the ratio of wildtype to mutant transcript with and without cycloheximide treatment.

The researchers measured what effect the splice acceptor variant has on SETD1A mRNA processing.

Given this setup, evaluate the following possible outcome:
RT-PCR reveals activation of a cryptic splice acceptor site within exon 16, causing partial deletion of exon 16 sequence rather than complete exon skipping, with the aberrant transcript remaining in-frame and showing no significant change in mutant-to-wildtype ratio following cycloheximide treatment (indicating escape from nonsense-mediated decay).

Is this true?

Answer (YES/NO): NO